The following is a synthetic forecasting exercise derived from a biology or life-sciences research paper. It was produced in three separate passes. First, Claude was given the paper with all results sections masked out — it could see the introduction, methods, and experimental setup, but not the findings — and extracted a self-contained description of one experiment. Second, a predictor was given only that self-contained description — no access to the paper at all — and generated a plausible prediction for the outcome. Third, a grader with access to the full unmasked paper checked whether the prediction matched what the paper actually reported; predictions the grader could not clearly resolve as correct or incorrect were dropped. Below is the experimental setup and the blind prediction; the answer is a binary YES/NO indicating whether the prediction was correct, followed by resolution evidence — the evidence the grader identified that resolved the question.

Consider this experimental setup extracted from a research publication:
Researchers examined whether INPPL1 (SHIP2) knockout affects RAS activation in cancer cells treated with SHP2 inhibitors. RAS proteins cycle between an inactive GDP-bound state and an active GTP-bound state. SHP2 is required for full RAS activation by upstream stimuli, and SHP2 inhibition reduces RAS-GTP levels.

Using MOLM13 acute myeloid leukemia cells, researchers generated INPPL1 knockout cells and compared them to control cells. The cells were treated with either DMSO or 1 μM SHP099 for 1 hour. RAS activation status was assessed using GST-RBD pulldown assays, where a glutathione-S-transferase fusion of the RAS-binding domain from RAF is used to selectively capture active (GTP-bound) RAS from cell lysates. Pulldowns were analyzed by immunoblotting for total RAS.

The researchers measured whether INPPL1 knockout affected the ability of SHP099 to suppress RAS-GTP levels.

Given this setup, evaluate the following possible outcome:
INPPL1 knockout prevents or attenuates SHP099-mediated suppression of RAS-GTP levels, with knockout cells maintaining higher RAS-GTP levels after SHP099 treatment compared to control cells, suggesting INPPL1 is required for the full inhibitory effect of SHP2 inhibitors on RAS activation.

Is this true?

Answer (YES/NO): YES